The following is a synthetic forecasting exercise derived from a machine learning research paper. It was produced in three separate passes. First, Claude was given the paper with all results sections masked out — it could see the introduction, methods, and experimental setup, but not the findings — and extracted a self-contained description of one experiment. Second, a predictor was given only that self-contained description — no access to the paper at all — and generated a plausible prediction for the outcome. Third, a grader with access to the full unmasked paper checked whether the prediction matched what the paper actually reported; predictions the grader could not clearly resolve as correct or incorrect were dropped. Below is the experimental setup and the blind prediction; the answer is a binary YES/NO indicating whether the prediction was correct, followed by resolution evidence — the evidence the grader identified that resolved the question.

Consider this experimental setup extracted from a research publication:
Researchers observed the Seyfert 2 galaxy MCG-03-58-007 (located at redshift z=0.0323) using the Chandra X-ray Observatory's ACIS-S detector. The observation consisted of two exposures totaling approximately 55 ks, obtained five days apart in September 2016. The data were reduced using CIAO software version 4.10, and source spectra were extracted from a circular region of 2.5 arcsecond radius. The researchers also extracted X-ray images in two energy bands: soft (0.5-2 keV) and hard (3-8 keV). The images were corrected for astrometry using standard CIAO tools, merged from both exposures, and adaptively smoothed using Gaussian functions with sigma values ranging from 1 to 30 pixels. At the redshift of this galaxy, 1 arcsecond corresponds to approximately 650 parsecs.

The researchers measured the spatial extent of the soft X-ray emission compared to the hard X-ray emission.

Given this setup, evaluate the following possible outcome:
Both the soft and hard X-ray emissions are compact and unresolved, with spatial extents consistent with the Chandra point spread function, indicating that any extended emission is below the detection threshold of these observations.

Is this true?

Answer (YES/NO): NO